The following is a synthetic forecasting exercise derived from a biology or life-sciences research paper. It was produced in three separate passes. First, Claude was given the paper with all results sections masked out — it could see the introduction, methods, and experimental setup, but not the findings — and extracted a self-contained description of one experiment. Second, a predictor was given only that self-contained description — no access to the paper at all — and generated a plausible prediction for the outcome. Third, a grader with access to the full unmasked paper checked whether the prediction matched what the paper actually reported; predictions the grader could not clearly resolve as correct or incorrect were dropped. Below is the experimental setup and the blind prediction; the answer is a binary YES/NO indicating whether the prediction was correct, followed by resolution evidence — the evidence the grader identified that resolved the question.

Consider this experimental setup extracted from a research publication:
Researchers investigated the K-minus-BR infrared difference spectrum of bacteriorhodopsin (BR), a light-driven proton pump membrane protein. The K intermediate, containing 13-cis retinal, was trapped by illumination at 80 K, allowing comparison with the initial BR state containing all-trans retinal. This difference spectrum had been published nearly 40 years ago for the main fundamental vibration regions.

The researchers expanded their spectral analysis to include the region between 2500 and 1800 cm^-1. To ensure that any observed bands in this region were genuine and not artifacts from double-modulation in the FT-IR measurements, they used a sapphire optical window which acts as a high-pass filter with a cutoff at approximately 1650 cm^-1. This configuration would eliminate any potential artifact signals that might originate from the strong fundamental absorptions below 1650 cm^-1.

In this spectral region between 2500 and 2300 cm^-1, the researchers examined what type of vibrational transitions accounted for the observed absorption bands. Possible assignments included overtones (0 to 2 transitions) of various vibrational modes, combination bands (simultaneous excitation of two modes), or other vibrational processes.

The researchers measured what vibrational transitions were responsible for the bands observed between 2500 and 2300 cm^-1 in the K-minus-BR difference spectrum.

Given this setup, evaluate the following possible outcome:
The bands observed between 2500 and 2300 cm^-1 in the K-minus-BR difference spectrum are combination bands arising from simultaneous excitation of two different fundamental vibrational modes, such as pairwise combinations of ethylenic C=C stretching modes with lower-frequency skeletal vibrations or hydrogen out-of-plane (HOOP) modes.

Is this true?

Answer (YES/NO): NO